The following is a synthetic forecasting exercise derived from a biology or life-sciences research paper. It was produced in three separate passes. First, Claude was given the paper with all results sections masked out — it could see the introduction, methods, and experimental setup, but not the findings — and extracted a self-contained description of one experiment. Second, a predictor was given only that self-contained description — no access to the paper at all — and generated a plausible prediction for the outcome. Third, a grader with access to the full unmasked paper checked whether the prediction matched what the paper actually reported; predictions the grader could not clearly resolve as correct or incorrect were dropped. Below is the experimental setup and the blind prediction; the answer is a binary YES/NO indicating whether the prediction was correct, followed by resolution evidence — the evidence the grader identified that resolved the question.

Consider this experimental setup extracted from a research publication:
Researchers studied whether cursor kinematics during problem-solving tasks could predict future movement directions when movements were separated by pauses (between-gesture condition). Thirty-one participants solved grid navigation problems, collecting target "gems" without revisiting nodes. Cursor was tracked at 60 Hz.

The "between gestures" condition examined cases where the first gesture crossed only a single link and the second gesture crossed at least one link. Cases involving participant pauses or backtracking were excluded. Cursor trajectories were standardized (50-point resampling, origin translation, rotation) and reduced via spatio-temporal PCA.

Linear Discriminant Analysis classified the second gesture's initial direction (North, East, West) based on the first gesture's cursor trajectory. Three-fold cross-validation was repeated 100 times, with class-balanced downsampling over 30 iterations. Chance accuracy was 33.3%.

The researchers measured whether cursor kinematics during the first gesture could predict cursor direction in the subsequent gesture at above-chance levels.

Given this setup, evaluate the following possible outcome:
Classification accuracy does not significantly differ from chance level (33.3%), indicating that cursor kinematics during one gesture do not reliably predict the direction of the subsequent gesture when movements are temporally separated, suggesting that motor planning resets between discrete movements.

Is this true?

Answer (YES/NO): NO